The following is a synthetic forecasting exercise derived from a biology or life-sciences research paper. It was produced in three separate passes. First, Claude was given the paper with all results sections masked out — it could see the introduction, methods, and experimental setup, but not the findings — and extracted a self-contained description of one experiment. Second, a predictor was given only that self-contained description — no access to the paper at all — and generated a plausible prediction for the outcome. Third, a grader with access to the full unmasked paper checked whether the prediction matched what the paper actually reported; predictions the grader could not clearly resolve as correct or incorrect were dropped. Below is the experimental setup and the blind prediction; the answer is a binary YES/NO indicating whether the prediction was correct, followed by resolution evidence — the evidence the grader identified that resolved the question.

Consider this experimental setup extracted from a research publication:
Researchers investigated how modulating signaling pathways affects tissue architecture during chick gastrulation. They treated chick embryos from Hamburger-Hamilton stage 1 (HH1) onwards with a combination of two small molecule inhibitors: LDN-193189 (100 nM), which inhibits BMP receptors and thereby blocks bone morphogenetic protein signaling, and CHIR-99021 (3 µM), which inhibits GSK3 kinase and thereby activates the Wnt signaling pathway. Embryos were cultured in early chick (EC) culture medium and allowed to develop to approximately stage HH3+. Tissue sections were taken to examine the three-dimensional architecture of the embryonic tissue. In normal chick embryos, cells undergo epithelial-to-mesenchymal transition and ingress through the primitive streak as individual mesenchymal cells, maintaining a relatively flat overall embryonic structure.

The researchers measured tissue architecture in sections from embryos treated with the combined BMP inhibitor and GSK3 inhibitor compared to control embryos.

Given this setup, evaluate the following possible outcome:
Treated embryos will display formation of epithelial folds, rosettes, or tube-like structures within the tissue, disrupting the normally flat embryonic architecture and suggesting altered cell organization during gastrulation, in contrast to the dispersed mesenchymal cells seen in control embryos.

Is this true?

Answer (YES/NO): YES